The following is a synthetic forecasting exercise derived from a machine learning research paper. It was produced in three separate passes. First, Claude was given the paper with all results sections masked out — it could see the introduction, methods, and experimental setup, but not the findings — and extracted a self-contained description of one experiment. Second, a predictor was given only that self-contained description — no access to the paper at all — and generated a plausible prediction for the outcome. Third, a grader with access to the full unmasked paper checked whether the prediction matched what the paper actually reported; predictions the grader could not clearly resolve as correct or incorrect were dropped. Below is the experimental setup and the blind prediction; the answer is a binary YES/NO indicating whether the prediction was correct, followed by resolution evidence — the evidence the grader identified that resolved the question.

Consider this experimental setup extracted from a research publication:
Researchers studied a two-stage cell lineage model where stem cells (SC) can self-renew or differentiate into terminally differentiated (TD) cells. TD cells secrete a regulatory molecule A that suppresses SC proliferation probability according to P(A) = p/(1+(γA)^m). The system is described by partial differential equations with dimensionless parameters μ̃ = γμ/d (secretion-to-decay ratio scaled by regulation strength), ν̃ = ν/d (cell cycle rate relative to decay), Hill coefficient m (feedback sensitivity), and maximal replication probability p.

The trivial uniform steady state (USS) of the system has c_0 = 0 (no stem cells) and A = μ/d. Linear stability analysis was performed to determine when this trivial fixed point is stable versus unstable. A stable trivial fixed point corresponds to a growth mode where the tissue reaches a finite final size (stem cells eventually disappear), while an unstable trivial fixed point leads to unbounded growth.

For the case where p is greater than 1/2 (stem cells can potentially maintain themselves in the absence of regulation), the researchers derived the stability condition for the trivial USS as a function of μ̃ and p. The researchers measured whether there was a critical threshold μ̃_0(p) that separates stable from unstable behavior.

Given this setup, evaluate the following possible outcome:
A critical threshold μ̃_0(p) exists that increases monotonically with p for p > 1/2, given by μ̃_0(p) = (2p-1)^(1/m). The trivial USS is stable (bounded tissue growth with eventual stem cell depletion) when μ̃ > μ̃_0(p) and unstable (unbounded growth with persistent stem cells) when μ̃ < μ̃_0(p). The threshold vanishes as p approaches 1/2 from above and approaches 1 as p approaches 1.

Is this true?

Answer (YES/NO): YES